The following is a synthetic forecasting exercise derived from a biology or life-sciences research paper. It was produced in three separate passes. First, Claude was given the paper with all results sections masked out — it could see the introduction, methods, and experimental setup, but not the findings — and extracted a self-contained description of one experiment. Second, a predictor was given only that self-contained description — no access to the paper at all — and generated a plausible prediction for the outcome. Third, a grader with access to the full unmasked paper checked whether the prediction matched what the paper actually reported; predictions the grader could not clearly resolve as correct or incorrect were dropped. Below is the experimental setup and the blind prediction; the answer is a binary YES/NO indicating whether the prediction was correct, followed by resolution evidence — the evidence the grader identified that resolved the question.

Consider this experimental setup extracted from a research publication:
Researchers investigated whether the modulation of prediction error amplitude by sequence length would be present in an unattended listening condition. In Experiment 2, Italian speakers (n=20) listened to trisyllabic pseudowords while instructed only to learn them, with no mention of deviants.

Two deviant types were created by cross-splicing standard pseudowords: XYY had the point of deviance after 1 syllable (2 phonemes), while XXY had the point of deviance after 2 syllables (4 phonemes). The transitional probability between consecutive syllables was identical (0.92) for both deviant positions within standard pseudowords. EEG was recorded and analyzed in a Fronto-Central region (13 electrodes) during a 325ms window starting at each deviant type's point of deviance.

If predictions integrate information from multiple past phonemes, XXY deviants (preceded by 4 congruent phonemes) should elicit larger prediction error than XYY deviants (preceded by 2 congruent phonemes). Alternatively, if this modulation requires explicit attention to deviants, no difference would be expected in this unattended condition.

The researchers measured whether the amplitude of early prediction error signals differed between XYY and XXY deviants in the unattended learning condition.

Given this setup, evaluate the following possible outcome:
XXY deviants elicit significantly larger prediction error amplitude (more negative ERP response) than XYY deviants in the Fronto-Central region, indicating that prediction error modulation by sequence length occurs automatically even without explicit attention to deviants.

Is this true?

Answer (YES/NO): YES